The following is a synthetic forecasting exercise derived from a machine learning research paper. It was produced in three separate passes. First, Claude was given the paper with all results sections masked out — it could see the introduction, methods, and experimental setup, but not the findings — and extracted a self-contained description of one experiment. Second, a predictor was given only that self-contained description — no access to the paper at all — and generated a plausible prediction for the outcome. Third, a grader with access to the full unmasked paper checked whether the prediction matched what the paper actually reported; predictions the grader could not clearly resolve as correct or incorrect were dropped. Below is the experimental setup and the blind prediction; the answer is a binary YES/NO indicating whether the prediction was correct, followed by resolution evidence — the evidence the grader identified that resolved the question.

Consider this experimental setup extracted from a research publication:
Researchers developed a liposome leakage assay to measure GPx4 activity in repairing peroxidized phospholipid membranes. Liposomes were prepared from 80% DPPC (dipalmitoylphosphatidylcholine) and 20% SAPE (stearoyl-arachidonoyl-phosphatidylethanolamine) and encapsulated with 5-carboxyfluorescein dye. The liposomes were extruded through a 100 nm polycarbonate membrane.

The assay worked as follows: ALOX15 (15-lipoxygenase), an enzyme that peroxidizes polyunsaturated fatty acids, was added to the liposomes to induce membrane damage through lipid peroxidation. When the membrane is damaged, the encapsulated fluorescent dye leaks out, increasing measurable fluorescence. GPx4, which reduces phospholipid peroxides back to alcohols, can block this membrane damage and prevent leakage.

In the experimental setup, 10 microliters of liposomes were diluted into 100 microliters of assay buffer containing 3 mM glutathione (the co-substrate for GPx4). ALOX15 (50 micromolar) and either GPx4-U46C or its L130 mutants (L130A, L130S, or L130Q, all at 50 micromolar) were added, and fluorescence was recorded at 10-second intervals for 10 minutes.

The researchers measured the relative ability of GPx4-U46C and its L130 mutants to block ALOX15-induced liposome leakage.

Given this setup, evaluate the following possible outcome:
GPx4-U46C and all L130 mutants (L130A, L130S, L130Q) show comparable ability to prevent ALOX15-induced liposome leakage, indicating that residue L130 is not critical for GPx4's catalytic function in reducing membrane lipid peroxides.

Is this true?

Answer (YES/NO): NO